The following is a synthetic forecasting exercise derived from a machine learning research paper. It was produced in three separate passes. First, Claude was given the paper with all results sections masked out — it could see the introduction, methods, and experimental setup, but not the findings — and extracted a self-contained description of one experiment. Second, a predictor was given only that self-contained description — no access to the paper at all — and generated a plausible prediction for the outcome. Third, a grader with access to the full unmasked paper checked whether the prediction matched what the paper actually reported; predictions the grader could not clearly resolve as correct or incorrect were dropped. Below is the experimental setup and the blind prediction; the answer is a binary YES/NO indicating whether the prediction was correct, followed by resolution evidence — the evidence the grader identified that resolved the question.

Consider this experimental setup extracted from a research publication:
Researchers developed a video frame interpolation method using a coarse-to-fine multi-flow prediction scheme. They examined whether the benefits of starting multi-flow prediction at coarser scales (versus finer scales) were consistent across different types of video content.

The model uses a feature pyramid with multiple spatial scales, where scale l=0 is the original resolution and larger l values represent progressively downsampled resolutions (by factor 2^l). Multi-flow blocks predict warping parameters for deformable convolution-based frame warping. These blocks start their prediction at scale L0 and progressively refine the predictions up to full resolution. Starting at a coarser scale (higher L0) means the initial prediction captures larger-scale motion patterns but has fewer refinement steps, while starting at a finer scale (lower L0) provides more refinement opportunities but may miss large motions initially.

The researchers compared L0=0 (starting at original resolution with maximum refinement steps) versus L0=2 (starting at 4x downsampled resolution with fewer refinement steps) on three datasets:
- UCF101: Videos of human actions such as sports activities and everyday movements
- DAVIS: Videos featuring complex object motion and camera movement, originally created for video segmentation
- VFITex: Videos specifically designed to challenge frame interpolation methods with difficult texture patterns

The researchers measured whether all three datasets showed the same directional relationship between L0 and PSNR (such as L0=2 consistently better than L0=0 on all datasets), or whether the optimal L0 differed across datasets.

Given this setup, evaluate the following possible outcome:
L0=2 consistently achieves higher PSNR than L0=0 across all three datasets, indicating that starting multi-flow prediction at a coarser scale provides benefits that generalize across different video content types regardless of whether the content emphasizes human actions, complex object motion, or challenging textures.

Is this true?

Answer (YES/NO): YES